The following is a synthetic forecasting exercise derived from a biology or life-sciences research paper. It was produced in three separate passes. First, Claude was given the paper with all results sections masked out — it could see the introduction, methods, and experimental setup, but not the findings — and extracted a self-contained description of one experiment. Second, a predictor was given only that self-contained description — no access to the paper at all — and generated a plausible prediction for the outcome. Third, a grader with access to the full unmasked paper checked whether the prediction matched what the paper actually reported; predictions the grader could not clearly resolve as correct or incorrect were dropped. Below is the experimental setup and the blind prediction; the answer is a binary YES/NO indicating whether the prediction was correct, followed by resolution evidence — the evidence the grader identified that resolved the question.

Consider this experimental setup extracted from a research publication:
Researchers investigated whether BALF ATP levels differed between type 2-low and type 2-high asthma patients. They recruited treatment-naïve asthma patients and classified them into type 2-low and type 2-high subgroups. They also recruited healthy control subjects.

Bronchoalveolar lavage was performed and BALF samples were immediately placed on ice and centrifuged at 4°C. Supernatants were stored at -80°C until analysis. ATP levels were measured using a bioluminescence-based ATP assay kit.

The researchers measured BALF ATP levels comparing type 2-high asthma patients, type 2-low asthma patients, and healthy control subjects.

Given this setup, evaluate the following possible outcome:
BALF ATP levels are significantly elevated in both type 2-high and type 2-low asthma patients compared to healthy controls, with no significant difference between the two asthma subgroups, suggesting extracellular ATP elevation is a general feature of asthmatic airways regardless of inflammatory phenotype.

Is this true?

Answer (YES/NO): NO